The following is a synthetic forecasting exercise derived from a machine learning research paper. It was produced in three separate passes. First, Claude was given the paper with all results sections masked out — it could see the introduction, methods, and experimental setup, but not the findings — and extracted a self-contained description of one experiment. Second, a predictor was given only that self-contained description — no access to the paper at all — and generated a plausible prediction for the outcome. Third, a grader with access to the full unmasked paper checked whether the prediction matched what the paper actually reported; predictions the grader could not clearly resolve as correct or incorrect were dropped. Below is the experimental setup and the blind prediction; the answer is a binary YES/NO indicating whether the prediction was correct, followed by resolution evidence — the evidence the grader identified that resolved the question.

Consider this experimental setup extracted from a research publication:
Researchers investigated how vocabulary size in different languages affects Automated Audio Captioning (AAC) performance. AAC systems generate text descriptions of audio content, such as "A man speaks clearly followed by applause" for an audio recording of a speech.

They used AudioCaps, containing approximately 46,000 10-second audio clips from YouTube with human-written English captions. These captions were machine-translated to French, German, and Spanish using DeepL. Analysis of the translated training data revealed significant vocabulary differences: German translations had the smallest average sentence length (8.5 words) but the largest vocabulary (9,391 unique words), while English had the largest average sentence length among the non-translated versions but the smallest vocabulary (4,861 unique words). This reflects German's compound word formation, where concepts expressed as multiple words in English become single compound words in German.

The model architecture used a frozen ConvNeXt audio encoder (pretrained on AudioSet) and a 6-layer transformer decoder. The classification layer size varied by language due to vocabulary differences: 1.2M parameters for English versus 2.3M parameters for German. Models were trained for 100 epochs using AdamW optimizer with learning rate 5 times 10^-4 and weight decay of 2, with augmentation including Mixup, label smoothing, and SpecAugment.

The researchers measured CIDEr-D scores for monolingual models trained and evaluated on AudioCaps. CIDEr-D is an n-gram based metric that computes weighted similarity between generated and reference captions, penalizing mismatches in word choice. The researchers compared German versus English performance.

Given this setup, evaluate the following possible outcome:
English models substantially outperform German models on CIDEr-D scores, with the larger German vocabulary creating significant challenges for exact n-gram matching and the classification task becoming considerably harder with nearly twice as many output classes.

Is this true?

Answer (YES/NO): YES